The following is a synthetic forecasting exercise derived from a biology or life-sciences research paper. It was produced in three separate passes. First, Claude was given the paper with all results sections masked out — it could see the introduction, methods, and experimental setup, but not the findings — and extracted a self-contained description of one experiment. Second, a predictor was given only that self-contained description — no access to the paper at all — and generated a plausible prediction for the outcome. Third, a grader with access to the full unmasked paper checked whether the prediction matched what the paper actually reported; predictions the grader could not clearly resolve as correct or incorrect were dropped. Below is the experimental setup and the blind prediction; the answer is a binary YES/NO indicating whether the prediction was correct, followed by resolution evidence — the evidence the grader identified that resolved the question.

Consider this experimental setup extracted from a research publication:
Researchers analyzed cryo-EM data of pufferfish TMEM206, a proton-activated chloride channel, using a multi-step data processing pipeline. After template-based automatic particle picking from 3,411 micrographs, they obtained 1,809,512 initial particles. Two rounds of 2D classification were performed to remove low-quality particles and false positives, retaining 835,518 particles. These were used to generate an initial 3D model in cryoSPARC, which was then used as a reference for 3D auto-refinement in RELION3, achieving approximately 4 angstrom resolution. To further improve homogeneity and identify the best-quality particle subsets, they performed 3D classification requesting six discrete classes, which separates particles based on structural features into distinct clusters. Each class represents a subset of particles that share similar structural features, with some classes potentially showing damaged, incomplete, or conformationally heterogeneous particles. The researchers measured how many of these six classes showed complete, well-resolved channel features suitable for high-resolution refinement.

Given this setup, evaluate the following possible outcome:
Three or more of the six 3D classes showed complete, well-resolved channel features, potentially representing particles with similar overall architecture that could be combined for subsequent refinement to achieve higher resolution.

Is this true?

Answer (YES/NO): NO